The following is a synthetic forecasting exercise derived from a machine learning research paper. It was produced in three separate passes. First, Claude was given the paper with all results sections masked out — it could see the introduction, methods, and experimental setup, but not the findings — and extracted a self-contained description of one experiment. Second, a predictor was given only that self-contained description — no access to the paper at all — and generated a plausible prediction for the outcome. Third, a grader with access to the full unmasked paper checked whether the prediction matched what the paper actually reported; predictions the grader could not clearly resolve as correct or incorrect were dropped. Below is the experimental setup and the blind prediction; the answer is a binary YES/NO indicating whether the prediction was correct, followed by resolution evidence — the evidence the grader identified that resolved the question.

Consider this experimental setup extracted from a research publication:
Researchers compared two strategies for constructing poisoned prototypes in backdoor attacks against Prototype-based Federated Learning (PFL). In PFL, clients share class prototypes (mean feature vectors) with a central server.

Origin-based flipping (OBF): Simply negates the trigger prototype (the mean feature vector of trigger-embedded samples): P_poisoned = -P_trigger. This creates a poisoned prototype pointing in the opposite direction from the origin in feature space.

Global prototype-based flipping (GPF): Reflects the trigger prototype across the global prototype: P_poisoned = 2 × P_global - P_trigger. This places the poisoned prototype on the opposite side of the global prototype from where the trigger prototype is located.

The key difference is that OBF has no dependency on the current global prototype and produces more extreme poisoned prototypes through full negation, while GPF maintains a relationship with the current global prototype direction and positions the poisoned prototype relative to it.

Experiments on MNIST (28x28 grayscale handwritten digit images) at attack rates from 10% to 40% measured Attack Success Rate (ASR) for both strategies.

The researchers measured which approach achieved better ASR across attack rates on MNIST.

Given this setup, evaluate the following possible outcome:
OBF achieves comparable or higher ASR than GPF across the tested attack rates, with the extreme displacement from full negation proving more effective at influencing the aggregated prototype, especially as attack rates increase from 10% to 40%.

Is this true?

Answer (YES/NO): NO